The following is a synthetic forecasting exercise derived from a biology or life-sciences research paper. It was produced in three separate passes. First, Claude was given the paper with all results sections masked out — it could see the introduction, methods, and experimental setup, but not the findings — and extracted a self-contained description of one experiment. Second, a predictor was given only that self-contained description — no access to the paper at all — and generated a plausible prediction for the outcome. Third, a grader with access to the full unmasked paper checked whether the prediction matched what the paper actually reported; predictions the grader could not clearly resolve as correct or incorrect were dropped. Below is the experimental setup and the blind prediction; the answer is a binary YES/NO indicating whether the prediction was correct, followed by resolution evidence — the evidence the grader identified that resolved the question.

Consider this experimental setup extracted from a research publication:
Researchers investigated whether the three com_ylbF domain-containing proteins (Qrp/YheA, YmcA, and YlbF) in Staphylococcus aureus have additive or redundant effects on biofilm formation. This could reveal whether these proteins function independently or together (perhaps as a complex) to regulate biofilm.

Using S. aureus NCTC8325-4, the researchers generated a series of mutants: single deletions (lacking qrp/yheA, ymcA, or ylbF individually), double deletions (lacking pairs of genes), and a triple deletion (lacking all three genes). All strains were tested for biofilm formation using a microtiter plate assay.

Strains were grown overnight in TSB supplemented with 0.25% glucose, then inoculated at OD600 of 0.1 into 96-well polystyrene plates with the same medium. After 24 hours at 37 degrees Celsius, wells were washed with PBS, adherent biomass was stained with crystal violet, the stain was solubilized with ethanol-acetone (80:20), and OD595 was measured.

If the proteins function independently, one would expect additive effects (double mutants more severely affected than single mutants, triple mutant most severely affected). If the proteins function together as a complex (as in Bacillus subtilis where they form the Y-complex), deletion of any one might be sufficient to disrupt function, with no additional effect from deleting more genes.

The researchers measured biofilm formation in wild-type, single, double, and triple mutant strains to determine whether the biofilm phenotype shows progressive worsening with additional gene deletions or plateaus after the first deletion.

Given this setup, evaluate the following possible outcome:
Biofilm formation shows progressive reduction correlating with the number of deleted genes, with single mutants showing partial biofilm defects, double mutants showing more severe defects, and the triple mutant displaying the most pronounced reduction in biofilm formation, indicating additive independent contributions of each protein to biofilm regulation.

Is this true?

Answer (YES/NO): NO